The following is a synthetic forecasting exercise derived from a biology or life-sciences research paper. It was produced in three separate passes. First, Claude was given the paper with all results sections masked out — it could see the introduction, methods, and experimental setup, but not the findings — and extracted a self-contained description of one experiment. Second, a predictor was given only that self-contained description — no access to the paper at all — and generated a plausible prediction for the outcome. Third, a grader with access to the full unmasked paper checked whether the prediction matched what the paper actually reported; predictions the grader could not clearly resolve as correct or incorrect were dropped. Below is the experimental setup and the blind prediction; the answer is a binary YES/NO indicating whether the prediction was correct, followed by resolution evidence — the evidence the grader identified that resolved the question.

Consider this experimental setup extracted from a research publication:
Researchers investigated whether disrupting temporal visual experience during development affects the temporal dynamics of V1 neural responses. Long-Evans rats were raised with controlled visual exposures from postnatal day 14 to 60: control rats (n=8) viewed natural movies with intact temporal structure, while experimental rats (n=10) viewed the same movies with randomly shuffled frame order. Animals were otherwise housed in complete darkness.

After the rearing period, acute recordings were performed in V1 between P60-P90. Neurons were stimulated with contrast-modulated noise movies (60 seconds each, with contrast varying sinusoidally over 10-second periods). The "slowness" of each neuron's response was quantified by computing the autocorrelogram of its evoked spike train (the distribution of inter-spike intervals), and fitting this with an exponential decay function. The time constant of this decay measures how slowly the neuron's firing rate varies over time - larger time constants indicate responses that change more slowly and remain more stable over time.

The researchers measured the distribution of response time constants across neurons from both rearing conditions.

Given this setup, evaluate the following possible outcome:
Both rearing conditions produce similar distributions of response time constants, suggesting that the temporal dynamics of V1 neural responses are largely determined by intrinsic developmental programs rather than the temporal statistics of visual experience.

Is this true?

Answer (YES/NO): NO